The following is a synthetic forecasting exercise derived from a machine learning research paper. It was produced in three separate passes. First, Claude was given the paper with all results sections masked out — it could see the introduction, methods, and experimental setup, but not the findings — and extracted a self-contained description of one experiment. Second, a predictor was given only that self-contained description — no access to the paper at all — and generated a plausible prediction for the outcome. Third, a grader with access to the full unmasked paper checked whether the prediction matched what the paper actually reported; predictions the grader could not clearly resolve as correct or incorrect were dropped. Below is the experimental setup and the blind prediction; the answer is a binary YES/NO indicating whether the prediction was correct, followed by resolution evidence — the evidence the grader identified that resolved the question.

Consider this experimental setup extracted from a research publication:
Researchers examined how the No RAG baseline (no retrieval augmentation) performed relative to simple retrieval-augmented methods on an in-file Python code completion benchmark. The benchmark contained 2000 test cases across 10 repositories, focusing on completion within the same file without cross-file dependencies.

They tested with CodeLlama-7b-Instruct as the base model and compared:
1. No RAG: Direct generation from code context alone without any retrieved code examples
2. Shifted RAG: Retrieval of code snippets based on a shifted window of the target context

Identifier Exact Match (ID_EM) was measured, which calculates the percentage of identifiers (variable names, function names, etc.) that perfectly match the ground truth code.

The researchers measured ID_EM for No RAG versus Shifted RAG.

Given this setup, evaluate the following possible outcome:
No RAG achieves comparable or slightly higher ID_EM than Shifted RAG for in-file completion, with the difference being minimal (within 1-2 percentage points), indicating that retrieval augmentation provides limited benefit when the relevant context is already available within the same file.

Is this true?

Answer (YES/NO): NO